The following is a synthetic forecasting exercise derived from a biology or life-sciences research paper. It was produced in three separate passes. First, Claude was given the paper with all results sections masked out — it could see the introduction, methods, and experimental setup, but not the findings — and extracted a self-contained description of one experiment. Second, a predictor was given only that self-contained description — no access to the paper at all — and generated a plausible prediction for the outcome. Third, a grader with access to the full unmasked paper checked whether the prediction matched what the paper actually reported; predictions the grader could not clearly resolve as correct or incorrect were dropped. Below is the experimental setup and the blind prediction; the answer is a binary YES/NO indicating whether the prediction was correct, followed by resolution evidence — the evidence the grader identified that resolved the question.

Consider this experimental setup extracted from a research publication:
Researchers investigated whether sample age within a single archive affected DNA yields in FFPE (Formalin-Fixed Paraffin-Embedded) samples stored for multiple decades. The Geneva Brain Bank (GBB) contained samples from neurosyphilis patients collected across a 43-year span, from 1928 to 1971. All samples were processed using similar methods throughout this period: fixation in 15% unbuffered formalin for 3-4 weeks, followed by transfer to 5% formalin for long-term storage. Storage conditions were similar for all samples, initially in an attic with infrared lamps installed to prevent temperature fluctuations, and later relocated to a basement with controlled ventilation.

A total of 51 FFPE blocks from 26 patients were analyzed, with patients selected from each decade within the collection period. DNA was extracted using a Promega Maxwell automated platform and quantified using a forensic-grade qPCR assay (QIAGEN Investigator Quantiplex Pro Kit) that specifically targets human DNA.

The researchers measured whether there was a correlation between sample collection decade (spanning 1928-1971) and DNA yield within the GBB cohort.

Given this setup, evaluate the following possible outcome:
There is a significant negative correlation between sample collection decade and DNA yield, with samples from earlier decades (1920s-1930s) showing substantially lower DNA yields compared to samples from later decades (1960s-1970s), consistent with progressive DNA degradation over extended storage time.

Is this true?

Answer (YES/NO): NO